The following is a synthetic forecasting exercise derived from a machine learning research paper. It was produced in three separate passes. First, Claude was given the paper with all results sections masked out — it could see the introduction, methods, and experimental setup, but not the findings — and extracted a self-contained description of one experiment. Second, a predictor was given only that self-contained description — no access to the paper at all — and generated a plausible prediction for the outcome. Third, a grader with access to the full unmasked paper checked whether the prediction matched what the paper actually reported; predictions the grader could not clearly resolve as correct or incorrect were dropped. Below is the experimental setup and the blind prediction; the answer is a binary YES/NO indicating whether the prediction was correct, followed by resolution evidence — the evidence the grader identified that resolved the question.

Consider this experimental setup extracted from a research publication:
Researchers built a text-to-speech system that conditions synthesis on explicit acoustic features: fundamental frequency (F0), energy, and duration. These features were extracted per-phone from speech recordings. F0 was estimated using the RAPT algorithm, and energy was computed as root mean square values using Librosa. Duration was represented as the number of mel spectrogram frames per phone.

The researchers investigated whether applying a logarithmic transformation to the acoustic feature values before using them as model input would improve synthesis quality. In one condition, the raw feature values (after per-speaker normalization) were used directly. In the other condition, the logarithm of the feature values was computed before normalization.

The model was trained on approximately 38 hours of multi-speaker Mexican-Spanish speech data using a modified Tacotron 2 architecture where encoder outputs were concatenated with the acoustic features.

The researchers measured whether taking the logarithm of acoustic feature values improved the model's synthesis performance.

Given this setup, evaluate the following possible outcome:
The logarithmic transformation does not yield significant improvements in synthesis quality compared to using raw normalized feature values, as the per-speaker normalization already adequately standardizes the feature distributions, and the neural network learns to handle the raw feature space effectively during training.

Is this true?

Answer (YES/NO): YES